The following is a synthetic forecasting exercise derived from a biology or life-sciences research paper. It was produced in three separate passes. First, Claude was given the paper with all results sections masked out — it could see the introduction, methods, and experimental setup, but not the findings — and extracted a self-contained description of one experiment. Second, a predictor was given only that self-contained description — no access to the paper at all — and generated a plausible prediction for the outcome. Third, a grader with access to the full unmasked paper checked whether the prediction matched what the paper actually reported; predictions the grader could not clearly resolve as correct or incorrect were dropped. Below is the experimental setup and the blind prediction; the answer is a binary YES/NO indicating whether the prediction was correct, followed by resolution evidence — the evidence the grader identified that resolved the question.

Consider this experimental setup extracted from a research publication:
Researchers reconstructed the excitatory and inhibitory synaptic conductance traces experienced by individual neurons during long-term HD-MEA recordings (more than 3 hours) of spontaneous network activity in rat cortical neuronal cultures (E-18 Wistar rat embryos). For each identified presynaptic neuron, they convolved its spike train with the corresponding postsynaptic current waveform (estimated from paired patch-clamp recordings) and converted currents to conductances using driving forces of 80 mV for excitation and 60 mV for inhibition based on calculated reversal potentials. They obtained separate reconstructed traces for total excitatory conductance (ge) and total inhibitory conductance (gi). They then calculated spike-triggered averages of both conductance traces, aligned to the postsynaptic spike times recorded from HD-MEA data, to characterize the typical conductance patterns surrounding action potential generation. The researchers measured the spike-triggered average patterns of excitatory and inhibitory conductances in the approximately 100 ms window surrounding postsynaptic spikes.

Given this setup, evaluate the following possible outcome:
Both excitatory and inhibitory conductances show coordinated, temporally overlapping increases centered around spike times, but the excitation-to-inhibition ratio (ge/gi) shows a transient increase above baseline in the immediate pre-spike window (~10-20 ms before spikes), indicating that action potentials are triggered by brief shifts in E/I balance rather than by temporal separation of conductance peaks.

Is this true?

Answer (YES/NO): NO